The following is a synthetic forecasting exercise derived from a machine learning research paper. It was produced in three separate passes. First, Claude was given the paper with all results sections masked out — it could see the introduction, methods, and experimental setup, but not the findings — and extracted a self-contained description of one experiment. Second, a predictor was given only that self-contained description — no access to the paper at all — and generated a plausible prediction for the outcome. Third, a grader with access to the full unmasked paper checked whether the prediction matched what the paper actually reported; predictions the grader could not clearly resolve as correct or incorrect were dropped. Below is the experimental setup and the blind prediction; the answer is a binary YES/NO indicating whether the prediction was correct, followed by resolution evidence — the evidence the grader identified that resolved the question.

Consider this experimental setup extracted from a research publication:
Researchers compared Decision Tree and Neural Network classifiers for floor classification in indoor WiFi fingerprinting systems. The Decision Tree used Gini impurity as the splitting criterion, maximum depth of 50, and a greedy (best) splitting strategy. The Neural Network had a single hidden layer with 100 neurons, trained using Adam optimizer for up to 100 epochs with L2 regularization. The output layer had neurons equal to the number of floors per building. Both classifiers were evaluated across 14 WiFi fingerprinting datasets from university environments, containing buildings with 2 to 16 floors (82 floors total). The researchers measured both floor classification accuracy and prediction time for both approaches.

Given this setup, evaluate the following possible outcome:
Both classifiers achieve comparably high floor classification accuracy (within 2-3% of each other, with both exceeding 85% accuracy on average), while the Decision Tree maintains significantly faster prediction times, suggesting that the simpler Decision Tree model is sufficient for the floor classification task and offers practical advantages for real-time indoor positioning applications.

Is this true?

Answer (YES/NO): NO